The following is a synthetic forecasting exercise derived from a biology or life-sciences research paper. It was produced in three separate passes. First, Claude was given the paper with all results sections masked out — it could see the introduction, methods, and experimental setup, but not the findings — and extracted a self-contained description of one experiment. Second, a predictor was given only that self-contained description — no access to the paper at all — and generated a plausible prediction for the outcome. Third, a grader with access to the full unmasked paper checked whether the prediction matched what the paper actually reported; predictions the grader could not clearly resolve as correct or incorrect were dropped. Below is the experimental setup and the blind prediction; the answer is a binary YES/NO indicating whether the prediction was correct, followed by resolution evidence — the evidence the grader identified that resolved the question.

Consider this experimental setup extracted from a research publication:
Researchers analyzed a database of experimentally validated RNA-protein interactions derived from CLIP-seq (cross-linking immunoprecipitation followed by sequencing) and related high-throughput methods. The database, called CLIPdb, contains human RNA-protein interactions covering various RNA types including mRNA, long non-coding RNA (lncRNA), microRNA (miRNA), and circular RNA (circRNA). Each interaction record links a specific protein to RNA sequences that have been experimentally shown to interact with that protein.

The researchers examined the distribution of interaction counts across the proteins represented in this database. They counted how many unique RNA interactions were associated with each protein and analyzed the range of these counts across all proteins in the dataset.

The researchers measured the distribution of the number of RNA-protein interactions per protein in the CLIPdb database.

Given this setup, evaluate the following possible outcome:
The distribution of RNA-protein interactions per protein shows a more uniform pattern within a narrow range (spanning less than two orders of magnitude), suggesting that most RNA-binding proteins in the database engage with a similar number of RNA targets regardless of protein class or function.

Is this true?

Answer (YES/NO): NO